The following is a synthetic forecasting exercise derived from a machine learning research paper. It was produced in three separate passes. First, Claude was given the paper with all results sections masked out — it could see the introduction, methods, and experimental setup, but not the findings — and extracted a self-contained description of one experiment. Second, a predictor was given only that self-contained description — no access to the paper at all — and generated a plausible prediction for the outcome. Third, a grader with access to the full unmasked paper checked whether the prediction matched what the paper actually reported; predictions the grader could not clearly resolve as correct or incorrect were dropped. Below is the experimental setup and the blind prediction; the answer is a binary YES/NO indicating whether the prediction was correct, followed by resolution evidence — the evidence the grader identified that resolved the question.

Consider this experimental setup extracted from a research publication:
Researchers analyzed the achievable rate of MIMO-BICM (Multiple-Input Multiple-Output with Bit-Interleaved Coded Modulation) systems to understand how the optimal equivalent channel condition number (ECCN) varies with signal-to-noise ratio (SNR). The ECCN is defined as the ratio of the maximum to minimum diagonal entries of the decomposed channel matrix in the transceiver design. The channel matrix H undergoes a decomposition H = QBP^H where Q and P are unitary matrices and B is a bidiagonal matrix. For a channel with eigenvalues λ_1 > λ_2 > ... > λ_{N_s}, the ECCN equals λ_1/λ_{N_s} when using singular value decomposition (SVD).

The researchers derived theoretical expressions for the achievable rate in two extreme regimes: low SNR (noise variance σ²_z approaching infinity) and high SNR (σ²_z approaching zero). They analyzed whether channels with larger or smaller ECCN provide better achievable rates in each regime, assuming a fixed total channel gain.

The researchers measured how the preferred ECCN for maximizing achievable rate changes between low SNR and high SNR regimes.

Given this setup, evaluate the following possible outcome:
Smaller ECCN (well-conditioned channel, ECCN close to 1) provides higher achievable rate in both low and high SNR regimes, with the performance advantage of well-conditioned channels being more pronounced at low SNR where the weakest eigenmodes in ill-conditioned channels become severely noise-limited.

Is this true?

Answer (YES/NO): NO